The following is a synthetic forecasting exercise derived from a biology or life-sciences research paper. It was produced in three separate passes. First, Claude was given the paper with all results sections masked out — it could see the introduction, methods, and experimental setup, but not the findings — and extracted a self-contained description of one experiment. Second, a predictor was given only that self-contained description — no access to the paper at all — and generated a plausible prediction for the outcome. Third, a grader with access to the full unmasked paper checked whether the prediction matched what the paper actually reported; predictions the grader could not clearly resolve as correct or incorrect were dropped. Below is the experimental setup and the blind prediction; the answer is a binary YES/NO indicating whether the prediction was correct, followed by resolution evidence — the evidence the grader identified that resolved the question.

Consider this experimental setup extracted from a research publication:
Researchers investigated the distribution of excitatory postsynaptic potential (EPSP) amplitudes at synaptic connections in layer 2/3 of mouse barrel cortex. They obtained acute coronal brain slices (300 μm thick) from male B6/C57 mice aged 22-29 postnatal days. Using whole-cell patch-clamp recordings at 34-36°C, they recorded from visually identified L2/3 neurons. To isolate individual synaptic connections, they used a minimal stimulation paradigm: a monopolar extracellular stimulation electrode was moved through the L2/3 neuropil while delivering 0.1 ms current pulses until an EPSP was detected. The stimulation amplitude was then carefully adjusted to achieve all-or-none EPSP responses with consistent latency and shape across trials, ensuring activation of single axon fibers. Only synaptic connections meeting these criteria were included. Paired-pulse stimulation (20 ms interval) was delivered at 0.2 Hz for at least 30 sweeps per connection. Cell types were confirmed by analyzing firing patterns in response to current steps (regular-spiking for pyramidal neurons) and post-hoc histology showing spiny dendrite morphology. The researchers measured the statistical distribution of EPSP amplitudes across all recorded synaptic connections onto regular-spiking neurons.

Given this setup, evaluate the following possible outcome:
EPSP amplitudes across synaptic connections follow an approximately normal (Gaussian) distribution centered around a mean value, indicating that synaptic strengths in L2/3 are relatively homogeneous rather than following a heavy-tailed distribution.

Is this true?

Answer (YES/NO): NO